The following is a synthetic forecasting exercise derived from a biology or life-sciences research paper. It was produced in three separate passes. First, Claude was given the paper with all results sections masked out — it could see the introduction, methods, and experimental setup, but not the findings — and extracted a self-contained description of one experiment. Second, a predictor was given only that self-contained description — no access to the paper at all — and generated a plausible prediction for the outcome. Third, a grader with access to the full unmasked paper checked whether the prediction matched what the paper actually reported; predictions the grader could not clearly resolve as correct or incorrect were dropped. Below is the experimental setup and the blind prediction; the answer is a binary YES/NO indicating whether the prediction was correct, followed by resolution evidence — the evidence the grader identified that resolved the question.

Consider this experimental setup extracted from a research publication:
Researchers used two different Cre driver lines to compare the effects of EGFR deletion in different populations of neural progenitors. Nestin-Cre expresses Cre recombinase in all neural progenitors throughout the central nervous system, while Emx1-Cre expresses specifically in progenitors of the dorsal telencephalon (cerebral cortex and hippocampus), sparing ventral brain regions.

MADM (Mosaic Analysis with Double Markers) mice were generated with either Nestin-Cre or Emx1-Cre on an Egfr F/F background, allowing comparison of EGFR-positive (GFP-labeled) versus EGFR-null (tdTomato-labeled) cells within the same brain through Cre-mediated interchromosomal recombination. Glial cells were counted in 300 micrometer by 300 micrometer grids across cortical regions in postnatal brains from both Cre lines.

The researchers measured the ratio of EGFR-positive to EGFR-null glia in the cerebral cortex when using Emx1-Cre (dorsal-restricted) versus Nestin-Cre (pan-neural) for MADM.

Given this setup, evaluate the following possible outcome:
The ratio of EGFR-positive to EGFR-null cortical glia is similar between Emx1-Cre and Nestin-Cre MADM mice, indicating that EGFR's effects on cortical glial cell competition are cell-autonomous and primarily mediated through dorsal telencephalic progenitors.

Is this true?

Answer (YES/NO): YES